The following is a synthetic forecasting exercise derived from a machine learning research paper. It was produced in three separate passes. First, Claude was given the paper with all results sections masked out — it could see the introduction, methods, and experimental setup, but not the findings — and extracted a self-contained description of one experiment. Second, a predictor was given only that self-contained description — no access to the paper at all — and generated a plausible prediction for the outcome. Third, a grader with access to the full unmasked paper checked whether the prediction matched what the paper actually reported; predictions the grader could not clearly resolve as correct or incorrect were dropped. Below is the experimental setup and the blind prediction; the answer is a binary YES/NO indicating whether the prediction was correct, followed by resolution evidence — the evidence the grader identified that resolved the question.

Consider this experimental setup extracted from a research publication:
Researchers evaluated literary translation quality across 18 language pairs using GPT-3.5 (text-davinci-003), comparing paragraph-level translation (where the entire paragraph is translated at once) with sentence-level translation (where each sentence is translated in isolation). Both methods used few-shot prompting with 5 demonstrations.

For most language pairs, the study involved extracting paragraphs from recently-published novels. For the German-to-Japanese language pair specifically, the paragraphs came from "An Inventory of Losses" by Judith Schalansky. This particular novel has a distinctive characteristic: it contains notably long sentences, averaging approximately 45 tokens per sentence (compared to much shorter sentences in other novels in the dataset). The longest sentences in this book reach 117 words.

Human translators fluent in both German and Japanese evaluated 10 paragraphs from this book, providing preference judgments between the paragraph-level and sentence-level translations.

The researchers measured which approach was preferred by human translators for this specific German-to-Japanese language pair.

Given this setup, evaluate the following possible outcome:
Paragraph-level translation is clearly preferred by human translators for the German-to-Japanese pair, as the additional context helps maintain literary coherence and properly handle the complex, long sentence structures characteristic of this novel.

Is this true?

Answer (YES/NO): NO